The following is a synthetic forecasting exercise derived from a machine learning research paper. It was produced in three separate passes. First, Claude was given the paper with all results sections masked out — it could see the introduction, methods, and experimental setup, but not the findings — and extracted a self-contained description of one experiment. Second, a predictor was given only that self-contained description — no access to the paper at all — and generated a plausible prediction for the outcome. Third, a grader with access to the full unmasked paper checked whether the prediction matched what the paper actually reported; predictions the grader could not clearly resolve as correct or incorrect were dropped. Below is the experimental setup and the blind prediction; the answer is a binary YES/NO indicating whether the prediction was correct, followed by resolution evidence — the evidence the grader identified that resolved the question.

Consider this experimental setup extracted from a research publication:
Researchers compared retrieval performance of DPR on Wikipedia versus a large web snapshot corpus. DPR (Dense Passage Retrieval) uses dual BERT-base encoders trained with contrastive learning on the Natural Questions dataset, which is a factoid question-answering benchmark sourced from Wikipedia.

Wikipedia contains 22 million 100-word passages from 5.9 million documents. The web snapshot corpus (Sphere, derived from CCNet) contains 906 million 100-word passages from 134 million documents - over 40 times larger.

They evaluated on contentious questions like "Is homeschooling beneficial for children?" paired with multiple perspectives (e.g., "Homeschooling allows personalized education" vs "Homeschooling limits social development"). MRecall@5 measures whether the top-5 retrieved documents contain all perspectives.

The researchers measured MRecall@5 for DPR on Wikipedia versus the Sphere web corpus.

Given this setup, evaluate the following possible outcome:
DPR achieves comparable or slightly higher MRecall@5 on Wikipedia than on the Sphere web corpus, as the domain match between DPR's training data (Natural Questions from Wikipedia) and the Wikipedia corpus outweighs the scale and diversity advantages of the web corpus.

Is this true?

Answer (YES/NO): YES